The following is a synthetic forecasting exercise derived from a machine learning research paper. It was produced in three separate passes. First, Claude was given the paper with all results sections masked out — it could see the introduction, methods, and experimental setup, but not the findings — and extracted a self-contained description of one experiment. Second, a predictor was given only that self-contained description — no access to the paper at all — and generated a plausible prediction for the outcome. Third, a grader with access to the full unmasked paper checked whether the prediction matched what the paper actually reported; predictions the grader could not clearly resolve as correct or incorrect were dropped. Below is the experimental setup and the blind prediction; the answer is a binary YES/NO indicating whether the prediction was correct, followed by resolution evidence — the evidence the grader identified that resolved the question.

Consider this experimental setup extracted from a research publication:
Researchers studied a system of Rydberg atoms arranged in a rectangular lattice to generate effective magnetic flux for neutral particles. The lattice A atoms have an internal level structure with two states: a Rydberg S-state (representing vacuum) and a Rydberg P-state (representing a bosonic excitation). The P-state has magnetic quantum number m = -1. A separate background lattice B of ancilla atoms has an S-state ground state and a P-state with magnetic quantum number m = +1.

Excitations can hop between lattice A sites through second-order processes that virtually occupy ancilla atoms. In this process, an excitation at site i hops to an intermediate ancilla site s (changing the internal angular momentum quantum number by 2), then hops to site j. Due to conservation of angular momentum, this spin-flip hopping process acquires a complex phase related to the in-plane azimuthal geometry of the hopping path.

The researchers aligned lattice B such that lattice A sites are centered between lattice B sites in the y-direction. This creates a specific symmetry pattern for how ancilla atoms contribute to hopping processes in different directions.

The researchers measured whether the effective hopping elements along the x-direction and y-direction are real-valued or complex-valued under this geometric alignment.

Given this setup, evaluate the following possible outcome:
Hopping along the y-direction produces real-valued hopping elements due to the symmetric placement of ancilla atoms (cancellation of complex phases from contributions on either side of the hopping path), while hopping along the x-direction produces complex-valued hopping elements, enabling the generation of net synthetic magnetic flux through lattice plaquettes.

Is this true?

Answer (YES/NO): NO